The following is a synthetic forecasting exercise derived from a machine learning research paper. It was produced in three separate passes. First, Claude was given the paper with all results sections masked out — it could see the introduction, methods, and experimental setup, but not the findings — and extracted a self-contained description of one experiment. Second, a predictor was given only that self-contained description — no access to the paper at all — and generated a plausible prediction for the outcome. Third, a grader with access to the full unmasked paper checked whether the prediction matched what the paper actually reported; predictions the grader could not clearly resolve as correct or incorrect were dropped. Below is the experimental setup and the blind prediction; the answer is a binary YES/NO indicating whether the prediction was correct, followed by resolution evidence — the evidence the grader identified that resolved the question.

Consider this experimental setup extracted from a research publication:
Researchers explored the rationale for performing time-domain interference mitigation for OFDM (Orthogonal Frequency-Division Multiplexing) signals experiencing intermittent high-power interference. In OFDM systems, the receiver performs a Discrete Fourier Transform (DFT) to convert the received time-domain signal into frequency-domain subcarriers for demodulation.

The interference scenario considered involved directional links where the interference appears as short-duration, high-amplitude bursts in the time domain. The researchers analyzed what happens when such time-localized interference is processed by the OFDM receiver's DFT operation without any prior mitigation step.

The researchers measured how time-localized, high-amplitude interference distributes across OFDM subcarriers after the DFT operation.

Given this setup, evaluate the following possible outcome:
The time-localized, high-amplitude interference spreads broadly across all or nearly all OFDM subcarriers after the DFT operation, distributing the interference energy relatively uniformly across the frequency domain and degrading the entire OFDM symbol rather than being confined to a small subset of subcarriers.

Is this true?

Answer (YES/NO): YES